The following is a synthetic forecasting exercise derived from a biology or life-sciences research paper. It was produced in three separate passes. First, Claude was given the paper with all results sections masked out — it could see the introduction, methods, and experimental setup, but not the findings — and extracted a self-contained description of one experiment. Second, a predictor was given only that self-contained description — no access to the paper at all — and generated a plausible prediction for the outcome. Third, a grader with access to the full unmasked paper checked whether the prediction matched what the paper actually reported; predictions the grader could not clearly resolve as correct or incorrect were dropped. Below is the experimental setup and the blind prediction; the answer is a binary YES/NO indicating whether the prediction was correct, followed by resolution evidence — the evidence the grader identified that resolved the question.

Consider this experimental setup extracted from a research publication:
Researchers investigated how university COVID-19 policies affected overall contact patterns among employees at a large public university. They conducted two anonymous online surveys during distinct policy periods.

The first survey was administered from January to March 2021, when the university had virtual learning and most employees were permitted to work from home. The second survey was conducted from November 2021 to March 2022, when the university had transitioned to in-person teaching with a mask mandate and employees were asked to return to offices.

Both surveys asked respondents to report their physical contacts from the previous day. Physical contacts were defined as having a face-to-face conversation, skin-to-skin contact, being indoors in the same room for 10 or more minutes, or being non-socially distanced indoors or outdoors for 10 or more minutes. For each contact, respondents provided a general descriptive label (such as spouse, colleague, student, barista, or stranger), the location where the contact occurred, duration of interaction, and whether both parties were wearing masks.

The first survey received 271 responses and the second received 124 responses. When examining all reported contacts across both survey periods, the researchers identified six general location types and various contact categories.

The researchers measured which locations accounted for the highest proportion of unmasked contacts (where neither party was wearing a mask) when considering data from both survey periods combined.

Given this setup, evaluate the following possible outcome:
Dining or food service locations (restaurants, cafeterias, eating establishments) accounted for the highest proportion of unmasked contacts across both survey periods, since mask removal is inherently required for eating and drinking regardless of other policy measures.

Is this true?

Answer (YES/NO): NO